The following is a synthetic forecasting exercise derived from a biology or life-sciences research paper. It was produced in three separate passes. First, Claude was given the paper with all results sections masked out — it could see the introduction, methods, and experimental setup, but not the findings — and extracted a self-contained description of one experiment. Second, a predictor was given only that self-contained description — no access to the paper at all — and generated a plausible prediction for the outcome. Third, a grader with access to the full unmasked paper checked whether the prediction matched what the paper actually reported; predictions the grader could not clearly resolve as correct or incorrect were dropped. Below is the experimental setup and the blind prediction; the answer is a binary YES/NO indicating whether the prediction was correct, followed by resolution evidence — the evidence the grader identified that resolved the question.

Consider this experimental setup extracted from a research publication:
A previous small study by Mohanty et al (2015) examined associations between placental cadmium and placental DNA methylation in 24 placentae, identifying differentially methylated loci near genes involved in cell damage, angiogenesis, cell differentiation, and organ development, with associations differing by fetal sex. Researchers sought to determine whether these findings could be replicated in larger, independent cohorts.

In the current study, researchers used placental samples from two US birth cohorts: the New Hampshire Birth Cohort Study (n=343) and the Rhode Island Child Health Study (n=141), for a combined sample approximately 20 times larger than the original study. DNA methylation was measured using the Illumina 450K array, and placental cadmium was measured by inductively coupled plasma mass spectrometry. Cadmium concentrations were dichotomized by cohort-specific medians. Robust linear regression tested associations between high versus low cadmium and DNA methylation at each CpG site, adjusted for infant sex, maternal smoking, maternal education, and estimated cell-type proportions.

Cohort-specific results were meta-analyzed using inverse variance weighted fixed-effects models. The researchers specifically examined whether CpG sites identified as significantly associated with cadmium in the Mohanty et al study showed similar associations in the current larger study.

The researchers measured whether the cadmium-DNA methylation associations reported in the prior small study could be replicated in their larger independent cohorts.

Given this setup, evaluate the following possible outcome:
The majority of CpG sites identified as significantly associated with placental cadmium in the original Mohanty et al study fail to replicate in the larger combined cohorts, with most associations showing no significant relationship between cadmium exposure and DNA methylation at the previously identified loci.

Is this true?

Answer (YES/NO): YES